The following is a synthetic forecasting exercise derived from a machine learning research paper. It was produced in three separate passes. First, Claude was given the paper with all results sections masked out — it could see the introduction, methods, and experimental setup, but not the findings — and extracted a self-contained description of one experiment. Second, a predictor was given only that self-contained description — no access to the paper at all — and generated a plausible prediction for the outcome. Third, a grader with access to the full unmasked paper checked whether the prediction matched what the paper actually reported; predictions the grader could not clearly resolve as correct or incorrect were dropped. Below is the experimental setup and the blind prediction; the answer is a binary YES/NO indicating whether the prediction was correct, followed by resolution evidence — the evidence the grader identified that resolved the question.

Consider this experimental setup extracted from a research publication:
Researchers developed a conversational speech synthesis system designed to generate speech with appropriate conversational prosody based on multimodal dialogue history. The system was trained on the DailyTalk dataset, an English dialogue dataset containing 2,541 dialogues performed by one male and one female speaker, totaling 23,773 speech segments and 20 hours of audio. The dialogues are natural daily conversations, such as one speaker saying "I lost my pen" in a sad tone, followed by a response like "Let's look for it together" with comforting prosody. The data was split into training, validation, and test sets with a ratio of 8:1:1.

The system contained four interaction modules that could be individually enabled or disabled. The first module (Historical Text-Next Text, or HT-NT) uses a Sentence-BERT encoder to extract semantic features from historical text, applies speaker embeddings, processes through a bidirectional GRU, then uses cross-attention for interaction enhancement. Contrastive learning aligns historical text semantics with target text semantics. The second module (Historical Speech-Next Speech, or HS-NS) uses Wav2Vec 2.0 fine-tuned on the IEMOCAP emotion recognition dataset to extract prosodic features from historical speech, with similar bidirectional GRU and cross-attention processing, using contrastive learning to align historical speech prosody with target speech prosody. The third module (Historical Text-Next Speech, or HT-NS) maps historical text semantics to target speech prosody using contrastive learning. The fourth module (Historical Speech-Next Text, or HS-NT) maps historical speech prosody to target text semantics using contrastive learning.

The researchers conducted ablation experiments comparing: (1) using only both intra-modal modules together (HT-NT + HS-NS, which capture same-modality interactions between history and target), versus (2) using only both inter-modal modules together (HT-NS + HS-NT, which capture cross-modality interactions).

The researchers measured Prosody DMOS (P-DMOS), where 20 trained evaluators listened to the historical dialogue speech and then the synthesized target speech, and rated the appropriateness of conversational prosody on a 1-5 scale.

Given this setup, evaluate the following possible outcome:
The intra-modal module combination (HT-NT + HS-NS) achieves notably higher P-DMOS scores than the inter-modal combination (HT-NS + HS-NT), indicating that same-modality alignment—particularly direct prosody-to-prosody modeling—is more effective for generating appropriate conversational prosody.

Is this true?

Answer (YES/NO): NO